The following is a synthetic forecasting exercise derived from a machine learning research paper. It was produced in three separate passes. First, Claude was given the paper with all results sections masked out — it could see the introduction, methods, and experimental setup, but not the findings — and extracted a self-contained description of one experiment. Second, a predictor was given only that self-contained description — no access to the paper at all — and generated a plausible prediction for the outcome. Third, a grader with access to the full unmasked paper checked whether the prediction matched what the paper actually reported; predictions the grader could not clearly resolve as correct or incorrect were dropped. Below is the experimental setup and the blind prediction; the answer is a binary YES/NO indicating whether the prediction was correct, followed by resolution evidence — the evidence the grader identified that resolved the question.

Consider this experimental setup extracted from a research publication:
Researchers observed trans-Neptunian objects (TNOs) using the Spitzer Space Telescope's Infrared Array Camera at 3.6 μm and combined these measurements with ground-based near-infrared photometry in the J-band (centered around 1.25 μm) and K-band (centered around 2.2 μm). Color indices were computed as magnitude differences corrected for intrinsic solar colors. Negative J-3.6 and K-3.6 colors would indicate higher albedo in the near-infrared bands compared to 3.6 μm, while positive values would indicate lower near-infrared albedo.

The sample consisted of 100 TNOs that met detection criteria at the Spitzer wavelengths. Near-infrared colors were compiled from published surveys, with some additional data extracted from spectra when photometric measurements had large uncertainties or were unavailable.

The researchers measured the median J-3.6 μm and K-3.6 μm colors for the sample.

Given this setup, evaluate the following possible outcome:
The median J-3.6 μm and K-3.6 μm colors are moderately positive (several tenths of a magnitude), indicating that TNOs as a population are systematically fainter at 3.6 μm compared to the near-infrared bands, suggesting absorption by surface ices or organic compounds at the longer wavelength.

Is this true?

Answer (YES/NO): NO